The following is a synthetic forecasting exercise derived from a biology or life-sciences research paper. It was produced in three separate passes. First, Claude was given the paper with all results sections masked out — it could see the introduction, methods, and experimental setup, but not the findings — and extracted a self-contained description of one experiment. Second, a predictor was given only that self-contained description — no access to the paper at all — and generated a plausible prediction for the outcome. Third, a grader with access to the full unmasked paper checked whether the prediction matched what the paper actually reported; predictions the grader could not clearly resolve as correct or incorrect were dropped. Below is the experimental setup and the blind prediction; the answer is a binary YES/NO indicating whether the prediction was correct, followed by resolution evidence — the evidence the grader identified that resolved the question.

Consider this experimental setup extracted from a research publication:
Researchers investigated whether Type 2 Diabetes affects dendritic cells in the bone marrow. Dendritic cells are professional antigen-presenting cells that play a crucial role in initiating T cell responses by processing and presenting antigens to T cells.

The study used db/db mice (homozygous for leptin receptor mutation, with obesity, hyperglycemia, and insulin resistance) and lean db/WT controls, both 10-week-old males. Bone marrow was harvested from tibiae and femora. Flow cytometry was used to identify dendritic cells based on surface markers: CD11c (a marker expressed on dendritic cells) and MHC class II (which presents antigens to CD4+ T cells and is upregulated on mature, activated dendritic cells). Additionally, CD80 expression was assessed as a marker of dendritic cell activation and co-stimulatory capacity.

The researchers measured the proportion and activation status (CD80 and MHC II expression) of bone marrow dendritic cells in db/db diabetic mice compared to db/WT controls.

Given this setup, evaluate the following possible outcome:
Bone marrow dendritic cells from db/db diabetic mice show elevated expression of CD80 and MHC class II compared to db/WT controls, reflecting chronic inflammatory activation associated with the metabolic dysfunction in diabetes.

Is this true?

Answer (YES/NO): NO